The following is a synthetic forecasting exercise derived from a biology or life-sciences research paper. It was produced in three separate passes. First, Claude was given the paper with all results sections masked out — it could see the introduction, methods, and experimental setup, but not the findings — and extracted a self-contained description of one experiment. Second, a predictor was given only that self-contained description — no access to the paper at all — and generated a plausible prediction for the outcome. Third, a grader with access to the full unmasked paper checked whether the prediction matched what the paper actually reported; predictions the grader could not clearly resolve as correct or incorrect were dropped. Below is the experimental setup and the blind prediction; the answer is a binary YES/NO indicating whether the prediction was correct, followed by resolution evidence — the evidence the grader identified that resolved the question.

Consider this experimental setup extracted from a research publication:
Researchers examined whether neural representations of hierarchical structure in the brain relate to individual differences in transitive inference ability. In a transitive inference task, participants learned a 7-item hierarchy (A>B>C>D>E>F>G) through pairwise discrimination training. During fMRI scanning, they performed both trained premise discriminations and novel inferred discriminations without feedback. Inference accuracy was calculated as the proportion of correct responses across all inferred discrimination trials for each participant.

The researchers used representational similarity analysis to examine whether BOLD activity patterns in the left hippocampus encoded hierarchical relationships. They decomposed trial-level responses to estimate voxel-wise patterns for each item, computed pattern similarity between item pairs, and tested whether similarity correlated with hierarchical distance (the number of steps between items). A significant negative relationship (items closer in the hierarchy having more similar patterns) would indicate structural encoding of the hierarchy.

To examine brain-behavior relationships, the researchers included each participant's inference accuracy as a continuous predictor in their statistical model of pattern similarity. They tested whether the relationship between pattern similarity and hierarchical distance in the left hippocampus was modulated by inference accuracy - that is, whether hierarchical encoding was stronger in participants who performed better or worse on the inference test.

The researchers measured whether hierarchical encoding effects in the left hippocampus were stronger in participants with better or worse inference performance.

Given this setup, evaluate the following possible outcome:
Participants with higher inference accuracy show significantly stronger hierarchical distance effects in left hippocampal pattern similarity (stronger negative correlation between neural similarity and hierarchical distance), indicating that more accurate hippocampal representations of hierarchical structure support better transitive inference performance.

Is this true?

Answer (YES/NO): NO